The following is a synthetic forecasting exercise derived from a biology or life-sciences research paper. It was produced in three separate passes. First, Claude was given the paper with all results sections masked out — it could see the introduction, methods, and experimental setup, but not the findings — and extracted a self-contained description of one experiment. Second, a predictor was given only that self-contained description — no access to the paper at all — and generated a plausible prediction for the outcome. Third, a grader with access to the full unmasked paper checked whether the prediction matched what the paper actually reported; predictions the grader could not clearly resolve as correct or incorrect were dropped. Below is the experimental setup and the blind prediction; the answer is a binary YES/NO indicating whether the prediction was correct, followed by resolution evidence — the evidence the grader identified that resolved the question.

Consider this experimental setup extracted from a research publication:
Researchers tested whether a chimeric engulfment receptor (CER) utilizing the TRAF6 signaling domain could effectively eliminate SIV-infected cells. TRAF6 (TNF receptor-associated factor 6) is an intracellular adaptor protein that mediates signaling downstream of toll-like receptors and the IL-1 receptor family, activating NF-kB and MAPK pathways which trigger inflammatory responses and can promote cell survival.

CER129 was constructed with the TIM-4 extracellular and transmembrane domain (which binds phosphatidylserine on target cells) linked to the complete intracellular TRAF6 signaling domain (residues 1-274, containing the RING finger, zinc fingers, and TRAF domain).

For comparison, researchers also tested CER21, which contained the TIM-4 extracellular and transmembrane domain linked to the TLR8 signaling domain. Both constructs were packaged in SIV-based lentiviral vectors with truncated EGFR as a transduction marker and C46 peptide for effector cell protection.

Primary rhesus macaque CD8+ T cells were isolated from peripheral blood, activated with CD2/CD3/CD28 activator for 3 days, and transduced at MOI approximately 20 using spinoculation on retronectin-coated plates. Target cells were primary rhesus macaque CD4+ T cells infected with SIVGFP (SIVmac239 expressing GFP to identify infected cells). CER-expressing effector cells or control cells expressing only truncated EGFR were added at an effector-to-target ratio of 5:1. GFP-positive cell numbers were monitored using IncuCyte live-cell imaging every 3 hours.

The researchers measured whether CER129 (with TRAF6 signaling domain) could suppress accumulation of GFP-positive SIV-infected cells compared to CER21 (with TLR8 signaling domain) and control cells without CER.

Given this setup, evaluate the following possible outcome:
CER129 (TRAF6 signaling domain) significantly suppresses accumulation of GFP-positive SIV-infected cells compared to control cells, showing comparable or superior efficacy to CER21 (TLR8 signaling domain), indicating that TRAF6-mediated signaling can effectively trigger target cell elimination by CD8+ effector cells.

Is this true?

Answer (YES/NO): NO